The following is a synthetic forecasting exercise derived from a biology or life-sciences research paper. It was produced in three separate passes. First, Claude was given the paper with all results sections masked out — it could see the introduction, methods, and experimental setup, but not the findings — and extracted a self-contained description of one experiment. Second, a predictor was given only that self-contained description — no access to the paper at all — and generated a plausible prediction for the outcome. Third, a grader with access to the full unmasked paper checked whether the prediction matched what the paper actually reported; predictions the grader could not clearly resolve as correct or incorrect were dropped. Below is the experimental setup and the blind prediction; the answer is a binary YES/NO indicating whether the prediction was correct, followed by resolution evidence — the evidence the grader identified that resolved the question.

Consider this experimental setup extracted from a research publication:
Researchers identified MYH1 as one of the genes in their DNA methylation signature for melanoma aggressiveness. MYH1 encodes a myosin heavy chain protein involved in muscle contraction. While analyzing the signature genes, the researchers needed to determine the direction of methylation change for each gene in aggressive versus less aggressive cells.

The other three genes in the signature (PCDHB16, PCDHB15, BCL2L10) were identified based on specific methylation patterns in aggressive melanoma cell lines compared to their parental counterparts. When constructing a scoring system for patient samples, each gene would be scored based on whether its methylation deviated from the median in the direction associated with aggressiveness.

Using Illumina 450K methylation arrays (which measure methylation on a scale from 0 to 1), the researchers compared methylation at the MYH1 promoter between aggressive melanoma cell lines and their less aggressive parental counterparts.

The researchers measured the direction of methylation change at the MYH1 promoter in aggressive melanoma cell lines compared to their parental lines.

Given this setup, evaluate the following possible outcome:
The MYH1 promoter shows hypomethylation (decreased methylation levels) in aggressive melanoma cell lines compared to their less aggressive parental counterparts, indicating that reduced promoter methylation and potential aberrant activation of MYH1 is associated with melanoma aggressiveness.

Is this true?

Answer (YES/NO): YES